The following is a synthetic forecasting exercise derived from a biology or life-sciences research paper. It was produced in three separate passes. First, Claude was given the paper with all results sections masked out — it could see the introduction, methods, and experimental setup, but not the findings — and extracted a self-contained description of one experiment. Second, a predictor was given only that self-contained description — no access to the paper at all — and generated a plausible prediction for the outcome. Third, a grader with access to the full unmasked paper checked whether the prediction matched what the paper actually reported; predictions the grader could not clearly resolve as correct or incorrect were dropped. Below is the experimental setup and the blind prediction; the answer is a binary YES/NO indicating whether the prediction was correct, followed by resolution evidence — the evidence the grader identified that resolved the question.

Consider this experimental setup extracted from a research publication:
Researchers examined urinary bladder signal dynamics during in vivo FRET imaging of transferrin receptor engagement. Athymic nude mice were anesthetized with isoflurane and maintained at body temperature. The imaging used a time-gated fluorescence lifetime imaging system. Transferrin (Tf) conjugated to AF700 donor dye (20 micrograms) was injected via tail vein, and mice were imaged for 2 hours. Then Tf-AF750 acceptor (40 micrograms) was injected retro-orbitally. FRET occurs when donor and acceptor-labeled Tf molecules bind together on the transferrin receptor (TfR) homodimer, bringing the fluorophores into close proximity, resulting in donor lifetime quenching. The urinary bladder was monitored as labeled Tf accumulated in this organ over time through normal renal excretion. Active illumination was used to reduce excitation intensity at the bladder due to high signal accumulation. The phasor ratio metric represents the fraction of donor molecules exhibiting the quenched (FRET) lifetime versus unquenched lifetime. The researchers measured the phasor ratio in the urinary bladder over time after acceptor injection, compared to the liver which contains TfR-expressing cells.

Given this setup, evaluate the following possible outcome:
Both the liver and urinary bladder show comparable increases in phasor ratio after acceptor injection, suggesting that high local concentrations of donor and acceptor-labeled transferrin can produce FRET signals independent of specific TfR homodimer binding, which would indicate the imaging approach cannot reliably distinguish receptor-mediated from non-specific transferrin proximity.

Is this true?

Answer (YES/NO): NO